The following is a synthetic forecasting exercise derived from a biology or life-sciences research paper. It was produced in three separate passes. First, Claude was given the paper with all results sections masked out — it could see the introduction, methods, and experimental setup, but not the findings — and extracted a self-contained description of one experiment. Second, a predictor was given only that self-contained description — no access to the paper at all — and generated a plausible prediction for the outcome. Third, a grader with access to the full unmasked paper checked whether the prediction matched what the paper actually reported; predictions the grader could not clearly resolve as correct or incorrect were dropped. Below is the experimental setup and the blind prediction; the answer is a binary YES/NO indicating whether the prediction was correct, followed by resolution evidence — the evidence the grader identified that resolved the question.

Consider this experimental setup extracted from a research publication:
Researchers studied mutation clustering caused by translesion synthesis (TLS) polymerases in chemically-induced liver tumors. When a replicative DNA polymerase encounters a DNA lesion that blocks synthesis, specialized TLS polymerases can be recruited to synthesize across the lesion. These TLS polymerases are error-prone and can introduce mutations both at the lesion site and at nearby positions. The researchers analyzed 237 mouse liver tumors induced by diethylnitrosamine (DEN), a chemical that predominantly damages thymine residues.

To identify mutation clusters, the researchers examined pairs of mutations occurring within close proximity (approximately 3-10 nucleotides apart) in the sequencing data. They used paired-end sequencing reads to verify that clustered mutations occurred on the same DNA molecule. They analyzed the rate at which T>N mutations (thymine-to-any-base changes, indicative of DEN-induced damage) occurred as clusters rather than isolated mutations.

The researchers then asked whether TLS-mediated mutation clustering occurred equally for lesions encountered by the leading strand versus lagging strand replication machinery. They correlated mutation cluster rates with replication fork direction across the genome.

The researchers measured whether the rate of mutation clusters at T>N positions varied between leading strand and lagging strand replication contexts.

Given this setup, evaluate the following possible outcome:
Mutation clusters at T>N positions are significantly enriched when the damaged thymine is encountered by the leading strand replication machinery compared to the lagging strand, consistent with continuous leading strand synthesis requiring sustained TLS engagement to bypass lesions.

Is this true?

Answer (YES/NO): NO